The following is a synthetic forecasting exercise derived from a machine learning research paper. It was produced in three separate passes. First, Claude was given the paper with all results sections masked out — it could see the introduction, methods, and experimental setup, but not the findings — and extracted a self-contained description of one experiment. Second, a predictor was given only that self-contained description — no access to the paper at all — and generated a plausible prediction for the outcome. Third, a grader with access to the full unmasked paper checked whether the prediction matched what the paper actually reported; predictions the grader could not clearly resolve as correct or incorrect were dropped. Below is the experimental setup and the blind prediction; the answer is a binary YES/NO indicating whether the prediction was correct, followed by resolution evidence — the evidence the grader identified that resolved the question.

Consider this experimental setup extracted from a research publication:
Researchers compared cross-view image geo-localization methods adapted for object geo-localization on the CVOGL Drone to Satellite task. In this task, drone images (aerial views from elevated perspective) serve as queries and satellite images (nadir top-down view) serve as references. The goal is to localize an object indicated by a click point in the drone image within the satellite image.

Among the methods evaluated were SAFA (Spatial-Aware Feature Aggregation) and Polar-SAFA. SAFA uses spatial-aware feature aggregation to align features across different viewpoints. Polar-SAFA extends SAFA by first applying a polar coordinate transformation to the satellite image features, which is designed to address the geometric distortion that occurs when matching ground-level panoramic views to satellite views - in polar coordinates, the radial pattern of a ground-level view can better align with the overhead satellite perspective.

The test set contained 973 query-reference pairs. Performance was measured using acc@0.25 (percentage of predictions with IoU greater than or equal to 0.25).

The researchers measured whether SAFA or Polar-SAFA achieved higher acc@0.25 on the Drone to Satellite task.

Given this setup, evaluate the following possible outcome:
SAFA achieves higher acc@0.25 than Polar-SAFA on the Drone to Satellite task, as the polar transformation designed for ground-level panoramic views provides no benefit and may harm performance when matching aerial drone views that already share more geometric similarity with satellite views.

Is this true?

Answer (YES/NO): NO